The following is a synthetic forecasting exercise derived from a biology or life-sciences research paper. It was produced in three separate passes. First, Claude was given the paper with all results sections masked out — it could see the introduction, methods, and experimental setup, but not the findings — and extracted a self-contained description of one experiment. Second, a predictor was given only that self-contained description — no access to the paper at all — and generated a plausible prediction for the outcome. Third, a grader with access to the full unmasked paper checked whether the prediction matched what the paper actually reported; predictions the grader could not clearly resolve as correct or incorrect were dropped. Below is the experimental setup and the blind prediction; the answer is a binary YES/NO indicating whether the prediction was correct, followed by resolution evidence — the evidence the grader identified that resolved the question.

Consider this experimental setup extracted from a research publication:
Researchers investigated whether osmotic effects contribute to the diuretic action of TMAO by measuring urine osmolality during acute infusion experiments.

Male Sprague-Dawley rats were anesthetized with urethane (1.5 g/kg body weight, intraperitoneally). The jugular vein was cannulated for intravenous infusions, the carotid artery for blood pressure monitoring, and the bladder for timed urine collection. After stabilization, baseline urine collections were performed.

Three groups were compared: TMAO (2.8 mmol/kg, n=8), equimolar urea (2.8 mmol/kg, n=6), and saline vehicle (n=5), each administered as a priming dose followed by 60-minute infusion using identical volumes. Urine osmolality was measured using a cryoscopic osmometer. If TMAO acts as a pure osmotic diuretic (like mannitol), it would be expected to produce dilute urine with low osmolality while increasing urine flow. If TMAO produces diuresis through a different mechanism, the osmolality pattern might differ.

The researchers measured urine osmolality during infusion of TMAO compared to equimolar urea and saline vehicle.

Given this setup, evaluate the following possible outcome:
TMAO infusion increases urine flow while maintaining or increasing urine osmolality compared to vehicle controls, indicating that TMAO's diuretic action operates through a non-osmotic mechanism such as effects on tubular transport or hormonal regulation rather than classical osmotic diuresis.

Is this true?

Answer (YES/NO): NO